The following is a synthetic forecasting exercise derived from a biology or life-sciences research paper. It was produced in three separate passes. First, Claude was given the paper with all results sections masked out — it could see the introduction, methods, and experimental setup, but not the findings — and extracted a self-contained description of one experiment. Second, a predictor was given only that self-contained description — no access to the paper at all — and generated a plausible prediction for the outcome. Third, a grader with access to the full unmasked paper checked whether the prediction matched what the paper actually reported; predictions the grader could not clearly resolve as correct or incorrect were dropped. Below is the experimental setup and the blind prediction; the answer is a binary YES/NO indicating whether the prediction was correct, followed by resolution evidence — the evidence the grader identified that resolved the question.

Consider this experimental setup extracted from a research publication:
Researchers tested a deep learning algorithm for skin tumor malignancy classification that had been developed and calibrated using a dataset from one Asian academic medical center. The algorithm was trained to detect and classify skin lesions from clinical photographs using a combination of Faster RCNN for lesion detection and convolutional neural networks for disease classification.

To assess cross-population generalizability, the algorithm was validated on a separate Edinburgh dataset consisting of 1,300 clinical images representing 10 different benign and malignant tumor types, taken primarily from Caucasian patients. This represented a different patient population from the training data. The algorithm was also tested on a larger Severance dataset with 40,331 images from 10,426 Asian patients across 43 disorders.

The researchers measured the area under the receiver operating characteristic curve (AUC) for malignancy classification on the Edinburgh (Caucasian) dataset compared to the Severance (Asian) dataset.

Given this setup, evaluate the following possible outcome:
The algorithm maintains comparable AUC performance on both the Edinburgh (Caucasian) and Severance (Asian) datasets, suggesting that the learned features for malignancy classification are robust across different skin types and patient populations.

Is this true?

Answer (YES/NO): YES